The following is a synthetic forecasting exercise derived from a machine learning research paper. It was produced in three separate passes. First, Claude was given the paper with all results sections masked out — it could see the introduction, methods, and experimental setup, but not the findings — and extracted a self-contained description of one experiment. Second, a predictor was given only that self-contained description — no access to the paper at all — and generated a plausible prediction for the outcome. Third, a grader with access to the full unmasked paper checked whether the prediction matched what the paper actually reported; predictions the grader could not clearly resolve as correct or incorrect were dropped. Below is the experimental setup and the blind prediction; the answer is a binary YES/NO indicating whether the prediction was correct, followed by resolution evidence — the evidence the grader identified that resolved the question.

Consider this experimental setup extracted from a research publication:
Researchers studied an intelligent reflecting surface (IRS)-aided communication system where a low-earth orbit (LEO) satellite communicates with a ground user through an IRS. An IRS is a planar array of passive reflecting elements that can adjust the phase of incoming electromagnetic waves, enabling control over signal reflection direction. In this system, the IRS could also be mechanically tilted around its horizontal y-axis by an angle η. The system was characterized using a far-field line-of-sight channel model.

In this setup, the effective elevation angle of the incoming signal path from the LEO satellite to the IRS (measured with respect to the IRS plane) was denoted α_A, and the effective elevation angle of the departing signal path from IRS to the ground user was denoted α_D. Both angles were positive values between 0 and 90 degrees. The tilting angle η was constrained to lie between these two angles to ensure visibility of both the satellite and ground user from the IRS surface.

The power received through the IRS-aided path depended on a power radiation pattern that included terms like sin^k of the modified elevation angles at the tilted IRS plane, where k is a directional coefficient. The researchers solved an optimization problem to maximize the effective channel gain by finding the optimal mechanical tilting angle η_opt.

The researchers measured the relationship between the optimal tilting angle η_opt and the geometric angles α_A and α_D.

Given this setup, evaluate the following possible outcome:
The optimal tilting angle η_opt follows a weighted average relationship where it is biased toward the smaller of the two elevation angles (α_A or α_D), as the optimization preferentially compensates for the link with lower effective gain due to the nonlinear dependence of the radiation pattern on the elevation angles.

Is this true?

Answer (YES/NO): NO